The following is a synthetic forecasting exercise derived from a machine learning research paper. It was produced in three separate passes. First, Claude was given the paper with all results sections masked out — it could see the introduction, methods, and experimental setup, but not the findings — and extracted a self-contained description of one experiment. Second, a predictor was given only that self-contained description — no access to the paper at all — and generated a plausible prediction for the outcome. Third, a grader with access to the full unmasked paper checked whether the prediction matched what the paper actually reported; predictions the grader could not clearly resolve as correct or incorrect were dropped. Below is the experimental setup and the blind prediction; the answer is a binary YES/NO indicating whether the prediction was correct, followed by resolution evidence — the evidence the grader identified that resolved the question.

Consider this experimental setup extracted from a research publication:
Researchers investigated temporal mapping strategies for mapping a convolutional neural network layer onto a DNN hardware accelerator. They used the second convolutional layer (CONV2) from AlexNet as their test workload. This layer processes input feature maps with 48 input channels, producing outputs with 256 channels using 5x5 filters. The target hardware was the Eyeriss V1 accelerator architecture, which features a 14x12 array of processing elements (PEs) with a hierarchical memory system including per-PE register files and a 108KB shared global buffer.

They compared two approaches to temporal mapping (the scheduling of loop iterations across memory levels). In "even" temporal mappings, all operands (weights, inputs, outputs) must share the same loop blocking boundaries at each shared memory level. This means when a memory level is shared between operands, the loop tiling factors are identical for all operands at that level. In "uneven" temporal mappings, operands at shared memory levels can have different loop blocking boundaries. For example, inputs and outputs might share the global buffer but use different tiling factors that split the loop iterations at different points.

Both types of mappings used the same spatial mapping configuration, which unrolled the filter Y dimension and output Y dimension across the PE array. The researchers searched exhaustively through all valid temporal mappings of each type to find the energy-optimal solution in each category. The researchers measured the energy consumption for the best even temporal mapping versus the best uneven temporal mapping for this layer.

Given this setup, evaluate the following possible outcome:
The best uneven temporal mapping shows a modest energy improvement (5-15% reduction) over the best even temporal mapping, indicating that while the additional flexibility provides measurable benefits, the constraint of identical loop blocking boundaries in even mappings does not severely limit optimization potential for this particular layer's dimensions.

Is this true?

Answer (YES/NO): NO